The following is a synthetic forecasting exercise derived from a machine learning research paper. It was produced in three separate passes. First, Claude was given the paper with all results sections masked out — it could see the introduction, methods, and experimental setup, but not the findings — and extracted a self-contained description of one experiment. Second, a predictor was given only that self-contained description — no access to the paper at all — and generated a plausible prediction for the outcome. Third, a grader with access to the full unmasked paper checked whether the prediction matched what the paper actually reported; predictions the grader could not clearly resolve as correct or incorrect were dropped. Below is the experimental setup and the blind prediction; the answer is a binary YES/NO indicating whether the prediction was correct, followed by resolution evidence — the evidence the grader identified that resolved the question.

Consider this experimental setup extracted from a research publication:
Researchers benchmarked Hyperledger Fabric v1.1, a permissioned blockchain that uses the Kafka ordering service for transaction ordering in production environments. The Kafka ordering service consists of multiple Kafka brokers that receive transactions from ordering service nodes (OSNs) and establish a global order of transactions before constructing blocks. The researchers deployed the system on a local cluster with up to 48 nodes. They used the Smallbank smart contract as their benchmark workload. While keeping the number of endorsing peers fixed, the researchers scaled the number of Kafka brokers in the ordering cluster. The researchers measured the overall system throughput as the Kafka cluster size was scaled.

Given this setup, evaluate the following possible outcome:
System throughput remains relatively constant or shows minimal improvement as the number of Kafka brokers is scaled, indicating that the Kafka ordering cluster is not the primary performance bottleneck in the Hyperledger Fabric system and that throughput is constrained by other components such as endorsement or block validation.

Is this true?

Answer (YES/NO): YES